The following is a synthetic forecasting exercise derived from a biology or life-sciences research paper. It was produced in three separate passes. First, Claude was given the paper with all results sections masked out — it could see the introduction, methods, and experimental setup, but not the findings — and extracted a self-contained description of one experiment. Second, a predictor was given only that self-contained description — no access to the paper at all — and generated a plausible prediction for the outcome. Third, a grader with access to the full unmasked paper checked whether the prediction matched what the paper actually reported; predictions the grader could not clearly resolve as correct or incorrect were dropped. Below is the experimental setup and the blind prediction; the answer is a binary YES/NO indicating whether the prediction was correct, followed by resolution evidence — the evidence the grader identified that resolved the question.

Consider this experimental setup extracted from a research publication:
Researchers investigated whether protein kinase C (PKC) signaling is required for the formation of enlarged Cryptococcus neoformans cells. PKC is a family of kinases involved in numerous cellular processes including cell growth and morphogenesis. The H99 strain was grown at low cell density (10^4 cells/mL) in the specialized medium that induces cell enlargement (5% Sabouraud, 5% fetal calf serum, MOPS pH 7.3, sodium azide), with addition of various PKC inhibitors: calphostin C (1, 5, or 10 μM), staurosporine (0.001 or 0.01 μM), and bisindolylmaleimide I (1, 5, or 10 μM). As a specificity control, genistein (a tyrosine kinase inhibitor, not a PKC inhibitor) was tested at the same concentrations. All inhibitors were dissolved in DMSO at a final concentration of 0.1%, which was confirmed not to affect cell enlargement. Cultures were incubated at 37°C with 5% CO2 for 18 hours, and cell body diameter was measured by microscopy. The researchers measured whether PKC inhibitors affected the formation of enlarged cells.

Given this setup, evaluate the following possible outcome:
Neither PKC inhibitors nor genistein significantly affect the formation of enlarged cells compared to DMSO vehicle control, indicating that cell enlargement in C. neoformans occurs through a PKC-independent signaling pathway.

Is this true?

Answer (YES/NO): NO